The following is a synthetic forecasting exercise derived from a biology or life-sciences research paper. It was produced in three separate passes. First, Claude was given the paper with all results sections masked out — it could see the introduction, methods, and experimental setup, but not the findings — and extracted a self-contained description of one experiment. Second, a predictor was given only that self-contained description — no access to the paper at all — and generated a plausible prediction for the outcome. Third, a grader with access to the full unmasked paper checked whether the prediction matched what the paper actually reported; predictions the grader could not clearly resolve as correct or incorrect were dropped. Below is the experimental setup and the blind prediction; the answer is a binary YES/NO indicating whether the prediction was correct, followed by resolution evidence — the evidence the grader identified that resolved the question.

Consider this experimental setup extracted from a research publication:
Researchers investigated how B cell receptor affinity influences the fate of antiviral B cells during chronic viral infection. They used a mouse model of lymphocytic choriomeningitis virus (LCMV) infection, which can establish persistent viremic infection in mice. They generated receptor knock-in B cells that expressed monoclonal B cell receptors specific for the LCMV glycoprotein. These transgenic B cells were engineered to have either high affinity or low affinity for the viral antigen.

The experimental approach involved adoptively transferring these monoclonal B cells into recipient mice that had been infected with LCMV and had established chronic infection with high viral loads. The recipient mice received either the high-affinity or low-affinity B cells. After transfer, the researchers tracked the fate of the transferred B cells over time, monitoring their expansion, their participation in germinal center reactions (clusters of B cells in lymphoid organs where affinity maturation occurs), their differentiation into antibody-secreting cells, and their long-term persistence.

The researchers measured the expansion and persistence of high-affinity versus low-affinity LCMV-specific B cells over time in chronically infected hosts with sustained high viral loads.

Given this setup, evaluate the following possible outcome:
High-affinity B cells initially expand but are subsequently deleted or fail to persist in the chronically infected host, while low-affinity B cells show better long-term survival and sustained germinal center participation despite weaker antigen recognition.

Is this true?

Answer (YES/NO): YES